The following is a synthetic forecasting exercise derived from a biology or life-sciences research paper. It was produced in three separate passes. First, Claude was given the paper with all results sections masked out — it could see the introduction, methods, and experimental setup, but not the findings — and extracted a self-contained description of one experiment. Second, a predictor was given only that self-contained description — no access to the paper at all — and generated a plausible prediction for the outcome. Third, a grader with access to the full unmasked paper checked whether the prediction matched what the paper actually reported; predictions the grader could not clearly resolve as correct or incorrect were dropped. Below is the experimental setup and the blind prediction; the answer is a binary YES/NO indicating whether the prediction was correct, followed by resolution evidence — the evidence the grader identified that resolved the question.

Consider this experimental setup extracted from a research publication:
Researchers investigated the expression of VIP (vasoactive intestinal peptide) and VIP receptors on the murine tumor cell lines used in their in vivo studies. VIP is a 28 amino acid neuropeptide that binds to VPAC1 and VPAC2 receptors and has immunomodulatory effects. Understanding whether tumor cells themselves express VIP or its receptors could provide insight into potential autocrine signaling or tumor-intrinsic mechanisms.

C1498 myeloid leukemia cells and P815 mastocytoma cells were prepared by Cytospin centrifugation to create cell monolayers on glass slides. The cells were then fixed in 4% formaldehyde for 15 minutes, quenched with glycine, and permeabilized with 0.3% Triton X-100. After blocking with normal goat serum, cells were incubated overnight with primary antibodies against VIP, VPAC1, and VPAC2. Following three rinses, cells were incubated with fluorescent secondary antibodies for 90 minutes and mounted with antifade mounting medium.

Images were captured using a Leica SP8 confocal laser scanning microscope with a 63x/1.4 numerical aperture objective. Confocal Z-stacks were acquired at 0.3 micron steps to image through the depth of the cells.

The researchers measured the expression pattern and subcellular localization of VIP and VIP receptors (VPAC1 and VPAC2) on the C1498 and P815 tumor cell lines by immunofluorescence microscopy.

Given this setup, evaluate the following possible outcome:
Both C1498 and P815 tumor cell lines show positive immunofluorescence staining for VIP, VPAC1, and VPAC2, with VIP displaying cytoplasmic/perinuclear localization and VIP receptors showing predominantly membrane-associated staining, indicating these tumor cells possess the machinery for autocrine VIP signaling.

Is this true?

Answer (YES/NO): NO